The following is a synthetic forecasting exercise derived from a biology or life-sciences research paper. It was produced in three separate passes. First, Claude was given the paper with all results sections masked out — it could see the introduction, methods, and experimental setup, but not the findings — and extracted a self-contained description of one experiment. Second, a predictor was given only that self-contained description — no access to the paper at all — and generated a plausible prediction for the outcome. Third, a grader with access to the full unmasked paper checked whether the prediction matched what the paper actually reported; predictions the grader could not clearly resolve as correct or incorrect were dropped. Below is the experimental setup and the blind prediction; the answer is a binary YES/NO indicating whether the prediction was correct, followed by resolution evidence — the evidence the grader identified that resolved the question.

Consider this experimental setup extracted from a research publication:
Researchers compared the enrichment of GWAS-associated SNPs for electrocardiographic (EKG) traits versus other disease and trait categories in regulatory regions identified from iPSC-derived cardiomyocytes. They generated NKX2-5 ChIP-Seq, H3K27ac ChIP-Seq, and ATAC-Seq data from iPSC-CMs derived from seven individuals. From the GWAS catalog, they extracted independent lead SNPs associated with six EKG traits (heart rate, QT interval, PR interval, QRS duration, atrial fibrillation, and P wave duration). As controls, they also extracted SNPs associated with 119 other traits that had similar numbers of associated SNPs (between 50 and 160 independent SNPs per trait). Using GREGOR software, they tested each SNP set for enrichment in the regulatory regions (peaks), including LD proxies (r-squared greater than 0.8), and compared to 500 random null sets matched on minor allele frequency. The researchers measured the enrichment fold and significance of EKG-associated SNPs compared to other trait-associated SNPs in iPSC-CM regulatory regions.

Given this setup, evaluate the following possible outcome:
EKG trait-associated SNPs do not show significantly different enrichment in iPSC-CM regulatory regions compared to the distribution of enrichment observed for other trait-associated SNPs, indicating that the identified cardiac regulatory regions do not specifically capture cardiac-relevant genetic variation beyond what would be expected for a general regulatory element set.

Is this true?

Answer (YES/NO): NO